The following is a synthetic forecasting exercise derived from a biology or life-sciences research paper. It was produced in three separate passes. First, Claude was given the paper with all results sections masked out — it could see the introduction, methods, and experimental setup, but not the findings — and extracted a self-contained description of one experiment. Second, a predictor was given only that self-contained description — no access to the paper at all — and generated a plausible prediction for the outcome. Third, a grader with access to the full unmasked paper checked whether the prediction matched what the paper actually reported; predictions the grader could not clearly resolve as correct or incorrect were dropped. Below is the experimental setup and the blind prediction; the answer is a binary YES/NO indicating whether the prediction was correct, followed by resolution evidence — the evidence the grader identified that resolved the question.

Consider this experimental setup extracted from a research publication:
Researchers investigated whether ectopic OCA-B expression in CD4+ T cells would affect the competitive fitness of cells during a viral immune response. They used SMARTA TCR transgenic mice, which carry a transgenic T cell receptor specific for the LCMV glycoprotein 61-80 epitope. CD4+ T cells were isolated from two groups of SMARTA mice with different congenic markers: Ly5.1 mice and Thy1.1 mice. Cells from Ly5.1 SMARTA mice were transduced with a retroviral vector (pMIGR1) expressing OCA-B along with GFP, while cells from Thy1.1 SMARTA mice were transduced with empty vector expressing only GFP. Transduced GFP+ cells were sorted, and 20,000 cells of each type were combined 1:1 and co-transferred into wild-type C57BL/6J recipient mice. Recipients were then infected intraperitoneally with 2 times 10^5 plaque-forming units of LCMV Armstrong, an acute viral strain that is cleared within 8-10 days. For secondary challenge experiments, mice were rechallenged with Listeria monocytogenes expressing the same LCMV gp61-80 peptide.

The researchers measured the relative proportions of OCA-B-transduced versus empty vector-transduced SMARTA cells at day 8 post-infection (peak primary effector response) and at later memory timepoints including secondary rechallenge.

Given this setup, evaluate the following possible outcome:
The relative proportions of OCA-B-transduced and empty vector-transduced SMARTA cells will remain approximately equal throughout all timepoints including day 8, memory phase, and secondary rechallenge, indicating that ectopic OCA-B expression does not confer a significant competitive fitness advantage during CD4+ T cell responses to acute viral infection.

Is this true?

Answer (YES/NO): NO